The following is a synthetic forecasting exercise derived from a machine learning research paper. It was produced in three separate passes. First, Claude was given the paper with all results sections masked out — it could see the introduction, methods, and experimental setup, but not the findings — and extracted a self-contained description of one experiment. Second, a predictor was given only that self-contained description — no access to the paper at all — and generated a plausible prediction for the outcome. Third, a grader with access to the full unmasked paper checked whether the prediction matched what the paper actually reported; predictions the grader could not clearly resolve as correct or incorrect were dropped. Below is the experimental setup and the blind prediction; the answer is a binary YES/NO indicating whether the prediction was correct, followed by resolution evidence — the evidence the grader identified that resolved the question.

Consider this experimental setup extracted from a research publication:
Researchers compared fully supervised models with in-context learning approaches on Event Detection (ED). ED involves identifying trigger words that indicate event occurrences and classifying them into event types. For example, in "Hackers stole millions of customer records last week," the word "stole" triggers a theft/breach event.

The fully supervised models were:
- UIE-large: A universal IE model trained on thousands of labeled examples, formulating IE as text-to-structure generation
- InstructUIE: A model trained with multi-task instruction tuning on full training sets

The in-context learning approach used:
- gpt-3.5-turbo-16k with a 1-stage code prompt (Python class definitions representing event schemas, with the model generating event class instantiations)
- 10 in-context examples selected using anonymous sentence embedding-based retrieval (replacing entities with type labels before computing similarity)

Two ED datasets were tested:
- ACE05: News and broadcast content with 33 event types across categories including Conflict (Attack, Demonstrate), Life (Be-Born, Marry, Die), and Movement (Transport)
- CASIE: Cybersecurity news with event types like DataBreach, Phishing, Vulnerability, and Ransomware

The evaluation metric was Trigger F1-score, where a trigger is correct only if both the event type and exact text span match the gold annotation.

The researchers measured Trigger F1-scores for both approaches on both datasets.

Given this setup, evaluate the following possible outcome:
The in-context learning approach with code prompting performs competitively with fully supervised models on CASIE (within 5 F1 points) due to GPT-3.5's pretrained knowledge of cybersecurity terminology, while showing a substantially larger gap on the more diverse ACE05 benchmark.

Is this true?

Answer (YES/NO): NO